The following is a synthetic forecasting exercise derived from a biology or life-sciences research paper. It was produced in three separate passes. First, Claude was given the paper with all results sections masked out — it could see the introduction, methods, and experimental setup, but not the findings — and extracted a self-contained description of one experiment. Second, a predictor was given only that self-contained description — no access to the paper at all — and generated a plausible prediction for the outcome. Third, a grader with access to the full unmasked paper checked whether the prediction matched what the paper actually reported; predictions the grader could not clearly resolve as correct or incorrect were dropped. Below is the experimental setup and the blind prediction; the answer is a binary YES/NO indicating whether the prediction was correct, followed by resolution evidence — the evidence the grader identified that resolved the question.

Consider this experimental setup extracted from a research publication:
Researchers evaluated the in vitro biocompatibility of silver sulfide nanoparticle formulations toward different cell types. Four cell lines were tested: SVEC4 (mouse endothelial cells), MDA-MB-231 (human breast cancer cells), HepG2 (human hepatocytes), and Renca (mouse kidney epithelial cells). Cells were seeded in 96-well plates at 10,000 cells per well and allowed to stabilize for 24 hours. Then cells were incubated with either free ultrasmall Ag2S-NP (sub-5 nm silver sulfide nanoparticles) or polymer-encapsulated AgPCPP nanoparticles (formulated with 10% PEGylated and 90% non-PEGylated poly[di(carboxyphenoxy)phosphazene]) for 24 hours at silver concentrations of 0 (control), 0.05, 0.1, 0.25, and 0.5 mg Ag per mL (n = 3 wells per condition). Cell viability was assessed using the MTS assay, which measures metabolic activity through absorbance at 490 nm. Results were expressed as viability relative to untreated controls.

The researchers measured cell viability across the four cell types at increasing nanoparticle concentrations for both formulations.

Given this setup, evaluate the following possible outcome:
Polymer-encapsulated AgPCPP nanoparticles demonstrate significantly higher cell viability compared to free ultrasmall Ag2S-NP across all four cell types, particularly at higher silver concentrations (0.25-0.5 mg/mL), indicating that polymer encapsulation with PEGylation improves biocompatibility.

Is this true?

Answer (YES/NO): NO